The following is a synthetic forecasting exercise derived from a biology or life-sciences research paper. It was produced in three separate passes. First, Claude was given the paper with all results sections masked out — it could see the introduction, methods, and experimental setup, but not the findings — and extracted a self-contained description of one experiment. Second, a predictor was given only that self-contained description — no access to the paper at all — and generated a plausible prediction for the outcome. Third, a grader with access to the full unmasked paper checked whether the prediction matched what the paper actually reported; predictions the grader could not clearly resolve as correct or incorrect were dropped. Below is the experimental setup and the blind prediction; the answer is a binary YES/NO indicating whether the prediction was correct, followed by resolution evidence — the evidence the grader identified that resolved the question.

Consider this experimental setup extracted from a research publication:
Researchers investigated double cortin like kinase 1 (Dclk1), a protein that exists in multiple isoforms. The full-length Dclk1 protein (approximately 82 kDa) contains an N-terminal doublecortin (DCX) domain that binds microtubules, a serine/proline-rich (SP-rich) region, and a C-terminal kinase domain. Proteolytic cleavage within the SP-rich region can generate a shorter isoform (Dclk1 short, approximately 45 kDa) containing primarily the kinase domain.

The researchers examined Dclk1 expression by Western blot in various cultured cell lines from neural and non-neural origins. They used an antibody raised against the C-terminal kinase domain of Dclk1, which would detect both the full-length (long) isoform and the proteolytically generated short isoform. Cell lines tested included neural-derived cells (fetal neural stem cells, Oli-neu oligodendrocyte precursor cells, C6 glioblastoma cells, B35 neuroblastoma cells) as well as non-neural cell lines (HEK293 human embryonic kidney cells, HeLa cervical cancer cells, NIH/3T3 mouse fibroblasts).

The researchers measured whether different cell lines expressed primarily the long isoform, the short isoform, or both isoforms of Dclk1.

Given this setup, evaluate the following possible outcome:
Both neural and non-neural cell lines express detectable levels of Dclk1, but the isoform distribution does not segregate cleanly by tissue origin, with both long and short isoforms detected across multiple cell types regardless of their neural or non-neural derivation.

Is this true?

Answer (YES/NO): YES